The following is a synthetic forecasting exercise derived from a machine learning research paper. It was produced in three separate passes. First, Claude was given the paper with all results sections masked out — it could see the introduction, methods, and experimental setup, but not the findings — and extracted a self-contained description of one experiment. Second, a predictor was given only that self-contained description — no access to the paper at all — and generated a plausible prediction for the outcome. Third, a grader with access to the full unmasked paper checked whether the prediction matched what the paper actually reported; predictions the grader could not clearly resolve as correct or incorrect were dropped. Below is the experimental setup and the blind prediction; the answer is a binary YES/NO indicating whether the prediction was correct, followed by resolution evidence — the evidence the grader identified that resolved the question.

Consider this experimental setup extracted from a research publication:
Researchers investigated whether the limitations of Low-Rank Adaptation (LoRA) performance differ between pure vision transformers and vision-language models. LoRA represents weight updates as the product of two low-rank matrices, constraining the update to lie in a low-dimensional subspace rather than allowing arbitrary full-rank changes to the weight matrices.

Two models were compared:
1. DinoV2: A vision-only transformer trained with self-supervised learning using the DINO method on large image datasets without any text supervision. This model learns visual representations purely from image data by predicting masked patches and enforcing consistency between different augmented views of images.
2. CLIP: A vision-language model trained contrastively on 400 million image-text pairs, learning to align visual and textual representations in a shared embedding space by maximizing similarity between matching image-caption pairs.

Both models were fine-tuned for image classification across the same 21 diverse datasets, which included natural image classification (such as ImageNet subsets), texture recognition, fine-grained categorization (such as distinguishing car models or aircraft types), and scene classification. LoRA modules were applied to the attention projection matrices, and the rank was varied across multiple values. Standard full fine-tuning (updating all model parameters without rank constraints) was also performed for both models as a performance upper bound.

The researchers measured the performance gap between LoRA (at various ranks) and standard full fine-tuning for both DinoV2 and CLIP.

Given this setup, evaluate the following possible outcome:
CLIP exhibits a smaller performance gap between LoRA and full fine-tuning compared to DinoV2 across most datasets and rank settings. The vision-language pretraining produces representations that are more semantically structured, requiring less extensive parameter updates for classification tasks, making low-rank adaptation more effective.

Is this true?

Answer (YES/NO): NO